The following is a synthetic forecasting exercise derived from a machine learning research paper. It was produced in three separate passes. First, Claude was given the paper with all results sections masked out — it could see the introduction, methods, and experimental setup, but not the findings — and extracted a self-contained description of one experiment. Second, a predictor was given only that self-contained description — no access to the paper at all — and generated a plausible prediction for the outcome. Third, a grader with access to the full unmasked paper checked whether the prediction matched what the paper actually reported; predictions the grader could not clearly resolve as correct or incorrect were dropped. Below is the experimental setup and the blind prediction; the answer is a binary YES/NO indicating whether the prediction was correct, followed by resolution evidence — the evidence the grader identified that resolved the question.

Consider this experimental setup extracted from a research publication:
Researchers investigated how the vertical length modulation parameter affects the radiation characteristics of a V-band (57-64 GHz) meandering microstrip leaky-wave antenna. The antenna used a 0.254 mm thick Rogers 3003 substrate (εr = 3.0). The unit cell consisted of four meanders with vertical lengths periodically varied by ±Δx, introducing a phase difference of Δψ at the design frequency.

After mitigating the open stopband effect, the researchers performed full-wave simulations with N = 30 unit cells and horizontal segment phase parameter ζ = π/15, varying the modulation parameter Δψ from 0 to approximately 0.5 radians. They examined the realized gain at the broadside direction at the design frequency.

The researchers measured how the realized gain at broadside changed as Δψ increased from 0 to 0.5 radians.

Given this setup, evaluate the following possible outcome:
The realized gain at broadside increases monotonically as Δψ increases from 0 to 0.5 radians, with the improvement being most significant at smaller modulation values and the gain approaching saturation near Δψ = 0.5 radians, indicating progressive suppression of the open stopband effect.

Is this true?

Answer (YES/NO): NO